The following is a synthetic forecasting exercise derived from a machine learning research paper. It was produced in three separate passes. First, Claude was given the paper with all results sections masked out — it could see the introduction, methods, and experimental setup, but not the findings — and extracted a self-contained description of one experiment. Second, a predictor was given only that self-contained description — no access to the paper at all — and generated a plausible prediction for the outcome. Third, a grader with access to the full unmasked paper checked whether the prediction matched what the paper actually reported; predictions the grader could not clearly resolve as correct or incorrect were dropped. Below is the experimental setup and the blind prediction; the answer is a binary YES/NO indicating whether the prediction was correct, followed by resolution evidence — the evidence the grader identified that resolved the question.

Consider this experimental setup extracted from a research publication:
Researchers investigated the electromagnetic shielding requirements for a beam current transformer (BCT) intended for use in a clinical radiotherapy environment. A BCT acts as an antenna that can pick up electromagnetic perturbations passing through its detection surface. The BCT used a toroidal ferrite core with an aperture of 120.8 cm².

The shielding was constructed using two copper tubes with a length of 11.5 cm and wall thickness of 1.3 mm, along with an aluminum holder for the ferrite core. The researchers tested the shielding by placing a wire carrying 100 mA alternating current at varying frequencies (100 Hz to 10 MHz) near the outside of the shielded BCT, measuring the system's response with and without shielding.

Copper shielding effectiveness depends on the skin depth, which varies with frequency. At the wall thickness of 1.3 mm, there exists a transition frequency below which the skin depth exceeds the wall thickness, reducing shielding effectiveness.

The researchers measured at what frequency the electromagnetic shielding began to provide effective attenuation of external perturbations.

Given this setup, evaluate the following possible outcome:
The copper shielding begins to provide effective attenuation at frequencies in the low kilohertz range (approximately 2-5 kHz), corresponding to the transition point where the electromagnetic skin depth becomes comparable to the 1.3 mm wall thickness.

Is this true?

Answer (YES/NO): YES